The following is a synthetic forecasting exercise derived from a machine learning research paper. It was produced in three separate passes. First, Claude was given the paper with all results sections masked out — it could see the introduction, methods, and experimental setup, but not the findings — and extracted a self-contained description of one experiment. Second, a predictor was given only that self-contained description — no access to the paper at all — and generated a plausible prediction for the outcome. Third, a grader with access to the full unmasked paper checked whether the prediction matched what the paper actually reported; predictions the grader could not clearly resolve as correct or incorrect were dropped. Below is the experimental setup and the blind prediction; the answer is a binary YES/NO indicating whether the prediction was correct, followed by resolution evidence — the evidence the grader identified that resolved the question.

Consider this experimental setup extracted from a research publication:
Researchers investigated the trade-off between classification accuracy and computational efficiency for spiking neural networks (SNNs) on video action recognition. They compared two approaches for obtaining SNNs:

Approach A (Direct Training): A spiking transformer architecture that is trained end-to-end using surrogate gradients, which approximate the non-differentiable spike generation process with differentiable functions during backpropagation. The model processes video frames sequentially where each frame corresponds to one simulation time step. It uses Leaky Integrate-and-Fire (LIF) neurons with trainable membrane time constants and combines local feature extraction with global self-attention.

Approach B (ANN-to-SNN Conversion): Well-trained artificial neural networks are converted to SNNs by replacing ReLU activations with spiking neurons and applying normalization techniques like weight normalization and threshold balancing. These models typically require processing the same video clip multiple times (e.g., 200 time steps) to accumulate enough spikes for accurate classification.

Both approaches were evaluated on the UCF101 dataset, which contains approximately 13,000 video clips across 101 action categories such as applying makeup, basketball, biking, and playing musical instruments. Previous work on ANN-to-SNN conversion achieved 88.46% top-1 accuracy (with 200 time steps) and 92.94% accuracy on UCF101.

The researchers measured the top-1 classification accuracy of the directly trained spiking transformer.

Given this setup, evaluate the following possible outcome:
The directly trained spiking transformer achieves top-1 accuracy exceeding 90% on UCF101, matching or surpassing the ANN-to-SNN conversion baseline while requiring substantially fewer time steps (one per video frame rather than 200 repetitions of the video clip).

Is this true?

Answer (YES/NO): NO